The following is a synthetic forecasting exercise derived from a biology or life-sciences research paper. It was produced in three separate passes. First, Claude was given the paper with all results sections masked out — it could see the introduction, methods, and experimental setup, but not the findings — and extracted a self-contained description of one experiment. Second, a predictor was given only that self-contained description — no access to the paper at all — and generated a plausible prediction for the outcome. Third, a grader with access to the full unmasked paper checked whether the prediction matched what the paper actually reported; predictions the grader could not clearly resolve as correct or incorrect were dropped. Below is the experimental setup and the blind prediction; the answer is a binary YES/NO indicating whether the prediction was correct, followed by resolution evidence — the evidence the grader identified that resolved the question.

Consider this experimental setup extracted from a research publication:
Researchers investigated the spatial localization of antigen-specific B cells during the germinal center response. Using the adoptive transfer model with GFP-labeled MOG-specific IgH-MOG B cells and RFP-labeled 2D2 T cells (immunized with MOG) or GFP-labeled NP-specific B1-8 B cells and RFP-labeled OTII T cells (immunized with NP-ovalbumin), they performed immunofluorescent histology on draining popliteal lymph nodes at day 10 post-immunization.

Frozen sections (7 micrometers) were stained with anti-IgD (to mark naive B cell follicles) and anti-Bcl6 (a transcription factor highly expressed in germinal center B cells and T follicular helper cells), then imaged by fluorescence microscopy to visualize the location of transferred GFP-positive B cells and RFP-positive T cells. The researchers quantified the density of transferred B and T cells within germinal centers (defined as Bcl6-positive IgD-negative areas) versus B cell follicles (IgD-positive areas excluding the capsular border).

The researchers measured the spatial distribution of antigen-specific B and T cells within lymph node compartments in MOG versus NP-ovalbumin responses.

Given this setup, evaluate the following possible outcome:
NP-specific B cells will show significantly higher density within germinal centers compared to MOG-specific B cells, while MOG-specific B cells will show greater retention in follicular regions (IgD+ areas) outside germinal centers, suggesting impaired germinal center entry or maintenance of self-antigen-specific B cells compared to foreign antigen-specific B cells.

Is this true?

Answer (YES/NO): YES